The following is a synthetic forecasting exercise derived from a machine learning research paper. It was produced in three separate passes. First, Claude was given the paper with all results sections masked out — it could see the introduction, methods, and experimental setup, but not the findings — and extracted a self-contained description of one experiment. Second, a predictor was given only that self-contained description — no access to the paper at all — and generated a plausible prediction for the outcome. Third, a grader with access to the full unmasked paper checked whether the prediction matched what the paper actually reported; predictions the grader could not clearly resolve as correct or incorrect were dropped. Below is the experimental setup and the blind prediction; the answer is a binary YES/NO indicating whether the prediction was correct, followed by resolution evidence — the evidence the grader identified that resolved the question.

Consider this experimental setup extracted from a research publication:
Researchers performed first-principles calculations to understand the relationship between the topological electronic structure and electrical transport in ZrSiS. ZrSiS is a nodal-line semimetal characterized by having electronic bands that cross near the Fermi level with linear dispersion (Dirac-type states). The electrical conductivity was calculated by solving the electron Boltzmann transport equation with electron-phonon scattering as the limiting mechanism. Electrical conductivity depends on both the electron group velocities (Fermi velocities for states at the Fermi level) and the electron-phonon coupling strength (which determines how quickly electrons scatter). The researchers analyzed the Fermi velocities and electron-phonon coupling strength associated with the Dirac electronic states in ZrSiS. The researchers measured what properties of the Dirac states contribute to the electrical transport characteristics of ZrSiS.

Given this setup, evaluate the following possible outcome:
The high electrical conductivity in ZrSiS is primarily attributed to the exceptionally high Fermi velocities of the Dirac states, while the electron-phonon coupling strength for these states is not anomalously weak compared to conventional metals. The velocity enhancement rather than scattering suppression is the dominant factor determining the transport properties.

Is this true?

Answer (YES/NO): NO